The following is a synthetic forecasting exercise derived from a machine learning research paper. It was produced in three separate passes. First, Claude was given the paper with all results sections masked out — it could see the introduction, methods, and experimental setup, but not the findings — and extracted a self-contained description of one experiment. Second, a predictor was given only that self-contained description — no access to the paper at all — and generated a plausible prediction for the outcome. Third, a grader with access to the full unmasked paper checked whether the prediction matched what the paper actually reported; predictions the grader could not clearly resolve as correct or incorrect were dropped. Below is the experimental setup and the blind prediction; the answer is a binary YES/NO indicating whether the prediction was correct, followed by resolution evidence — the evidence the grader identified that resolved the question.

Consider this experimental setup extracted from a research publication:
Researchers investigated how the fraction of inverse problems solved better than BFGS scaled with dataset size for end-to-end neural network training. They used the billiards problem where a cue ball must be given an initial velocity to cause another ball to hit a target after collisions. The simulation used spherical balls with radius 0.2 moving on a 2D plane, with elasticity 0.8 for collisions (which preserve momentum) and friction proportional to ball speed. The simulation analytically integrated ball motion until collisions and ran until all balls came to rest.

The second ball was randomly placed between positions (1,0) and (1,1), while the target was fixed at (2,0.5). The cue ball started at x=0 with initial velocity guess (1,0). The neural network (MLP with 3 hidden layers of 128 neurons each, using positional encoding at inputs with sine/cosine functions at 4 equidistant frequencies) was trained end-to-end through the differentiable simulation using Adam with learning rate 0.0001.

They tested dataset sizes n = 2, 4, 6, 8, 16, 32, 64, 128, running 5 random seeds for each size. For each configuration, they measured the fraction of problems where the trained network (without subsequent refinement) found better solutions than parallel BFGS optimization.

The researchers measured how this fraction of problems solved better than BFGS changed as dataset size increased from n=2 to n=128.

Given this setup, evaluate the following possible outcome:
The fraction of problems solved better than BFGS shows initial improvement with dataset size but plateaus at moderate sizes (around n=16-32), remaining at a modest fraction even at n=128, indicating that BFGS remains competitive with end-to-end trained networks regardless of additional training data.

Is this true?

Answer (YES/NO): NO